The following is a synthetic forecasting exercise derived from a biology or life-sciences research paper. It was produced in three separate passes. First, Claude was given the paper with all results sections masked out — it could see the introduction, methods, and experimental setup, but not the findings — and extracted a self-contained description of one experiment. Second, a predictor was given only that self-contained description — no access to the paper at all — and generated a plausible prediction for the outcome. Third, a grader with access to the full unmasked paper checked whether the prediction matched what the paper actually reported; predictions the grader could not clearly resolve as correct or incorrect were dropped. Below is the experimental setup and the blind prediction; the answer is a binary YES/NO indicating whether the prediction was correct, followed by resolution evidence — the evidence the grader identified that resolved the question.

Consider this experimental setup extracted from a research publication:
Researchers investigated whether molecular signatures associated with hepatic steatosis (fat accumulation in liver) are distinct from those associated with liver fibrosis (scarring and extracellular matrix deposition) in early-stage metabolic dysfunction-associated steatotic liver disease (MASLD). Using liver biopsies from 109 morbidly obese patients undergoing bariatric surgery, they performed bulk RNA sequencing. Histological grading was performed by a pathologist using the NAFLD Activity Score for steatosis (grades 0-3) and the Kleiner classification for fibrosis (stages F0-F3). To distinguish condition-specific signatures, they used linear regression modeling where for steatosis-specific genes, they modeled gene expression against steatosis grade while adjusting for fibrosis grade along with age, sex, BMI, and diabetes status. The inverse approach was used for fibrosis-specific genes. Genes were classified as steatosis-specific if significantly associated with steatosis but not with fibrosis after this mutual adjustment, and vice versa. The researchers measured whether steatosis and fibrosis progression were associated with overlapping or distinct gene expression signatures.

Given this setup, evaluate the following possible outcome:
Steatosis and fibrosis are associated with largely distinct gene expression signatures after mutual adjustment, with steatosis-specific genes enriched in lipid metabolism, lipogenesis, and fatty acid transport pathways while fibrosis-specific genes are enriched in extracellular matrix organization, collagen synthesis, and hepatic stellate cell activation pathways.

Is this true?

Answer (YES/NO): NO